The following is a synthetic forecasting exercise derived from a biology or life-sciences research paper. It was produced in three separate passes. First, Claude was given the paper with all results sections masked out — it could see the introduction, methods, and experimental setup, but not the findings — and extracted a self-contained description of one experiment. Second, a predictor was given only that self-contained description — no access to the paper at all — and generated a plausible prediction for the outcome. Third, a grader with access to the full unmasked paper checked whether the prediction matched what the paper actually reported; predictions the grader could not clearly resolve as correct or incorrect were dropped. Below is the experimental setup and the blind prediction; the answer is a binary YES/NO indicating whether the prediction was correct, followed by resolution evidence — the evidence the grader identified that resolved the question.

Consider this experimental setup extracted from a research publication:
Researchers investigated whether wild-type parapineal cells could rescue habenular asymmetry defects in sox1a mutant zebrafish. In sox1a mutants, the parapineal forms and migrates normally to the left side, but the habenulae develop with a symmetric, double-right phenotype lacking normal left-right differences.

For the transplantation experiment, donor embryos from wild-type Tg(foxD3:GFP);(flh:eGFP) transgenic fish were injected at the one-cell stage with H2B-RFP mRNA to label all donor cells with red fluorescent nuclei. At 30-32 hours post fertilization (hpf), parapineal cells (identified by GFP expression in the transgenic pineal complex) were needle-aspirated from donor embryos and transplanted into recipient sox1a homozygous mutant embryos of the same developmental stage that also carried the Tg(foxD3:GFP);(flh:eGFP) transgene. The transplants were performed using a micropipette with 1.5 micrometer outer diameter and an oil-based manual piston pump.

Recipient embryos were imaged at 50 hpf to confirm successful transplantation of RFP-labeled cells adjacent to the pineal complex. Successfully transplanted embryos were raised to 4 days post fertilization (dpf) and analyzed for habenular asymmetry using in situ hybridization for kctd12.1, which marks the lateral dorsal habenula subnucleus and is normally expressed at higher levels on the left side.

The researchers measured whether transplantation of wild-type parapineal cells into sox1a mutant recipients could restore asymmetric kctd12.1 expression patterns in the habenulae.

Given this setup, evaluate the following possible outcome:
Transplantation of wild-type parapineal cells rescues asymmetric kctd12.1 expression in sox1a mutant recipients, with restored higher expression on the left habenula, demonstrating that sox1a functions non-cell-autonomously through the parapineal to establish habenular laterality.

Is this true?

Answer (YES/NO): YES